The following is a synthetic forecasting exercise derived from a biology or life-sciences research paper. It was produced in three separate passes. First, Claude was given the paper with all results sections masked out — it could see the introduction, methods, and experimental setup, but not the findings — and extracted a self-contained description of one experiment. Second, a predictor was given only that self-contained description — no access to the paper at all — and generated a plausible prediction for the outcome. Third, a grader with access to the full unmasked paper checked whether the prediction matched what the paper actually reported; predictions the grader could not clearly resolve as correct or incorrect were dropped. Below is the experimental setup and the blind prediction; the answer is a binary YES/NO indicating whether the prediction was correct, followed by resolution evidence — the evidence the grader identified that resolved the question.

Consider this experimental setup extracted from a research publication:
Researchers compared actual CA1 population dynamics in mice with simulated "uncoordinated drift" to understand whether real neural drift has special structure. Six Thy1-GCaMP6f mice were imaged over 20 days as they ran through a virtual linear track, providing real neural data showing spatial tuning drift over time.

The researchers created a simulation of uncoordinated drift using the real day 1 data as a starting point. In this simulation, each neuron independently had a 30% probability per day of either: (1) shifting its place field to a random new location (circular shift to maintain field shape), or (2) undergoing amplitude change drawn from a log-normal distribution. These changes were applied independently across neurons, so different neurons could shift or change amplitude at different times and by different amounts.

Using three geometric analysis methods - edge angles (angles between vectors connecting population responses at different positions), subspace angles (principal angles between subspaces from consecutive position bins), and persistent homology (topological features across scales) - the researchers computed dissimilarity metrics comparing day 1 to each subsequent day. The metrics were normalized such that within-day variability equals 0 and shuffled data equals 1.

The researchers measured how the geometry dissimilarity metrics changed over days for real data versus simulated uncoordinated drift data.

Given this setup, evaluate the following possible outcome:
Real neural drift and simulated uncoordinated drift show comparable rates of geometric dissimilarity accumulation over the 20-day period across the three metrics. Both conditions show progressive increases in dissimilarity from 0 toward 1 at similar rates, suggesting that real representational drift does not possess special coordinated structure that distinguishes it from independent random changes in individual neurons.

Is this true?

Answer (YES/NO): NO